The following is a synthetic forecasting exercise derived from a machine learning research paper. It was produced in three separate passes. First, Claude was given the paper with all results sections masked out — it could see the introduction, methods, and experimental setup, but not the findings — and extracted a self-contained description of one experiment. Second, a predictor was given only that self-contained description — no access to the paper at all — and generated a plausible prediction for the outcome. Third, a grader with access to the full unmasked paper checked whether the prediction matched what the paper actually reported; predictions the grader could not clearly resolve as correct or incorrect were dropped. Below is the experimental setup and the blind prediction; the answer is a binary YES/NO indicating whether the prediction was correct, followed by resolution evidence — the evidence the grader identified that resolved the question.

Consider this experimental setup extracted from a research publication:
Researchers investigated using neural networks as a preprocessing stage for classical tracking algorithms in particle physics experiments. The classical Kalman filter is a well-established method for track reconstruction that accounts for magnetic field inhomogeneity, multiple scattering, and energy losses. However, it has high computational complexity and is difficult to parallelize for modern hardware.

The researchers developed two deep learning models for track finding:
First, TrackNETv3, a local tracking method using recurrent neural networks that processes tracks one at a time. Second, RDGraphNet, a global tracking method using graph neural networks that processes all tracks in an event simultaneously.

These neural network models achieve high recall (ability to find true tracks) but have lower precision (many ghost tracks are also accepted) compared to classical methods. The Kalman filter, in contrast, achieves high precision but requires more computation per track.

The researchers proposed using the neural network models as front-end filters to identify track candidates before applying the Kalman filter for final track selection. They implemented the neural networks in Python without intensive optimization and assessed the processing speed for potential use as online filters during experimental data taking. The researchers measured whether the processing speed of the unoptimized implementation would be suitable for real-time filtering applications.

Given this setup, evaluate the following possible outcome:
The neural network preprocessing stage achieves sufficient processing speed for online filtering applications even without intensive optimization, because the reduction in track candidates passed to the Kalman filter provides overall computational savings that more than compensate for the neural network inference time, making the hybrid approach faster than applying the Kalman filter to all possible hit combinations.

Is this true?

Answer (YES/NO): NO